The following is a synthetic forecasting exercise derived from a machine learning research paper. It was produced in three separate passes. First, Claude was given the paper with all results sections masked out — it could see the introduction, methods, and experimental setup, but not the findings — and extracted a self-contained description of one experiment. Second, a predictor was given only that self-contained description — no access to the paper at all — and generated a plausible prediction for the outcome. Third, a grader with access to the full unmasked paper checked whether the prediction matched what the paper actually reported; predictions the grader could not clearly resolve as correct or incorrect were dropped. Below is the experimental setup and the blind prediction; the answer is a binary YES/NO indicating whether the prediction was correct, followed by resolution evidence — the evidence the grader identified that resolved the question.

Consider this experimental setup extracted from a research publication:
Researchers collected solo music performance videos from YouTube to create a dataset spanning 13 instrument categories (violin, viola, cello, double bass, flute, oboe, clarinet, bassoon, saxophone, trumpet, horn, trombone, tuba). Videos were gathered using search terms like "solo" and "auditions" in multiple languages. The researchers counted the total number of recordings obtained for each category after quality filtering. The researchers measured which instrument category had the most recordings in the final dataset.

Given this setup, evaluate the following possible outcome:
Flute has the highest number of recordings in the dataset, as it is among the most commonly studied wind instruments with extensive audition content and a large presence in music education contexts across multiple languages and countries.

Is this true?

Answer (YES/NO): NO